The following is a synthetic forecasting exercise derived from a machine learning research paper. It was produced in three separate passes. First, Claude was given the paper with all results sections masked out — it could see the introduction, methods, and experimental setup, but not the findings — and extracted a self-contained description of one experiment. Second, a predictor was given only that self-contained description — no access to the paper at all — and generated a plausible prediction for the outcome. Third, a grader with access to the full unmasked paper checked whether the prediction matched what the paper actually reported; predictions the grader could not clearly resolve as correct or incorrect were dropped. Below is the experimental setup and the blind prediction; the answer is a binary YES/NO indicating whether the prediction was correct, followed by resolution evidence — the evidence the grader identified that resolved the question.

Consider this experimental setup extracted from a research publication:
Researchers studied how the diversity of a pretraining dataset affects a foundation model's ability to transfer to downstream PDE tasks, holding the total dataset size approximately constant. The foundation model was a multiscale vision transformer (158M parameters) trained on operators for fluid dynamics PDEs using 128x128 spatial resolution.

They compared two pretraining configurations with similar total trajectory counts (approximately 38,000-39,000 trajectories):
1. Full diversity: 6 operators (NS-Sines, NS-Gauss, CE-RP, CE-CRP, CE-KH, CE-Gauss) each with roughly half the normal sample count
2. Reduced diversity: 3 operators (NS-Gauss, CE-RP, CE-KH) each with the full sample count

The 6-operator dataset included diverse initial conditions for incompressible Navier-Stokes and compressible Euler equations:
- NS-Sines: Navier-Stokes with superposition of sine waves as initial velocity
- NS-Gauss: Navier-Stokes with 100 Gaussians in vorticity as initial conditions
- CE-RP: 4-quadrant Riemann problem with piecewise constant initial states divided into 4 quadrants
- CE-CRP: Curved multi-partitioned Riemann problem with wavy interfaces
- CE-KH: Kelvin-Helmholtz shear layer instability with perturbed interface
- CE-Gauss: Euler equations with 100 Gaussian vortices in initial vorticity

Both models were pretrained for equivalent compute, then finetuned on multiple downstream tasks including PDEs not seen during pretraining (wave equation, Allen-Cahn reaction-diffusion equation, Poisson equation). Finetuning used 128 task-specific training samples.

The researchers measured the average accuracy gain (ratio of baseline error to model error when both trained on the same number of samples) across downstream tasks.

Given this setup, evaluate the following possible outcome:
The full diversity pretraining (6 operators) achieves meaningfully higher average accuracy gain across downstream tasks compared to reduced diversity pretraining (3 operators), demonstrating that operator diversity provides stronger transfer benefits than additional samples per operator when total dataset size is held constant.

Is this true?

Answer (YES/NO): YES